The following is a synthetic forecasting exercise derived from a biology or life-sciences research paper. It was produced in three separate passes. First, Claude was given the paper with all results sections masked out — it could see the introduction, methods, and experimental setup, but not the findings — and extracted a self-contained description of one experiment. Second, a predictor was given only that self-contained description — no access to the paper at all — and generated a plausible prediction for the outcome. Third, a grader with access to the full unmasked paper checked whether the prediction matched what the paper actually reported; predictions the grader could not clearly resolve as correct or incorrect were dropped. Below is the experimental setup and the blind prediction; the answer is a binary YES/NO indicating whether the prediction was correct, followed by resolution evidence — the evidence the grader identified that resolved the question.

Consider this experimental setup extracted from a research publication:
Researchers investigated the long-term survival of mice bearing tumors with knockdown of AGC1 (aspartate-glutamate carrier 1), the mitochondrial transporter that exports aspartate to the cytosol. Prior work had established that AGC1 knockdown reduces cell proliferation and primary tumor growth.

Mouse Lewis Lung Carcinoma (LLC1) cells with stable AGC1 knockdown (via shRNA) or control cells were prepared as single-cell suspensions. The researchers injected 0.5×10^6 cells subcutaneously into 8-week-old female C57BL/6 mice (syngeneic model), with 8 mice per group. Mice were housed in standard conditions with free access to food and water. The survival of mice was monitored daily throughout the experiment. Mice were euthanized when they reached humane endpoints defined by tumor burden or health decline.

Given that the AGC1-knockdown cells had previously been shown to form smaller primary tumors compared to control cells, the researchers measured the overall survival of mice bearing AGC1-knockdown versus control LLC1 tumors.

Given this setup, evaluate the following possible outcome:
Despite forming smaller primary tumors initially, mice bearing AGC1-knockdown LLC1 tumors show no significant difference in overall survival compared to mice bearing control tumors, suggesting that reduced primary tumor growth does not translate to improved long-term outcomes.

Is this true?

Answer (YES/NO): NO